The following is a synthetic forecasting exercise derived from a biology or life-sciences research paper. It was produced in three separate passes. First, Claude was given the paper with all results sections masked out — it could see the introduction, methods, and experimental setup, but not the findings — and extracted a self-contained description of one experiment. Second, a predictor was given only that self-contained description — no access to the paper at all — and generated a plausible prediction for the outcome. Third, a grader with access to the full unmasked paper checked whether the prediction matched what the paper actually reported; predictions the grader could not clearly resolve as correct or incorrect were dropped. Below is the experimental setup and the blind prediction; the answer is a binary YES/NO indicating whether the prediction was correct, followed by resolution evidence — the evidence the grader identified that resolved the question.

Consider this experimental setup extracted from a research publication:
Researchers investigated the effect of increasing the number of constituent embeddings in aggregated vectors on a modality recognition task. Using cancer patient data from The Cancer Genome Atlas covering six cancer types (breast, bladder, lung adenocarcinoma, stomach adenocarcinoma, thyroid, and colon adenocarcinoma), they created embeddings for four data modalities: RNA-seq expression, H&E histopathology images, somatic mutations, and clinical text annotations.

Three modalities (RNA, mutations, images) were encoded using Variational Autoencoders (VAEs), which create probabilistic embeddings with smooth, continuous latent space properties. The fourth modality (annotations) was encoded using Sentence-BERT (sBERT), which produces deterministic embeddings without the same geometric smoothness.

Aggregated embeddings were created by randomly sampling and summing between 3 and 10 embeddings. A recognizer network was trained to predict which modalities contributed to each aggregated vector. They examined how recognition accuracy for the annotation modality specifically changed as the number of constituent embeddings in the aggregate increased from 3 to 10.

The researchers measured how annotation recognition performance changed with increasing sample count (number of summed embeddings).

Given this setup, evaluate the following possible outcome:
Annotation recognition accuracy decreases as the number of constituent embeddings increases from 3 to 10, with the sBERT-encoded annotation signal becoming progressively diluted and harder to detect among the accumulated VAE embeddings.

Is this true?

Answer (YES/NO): NO